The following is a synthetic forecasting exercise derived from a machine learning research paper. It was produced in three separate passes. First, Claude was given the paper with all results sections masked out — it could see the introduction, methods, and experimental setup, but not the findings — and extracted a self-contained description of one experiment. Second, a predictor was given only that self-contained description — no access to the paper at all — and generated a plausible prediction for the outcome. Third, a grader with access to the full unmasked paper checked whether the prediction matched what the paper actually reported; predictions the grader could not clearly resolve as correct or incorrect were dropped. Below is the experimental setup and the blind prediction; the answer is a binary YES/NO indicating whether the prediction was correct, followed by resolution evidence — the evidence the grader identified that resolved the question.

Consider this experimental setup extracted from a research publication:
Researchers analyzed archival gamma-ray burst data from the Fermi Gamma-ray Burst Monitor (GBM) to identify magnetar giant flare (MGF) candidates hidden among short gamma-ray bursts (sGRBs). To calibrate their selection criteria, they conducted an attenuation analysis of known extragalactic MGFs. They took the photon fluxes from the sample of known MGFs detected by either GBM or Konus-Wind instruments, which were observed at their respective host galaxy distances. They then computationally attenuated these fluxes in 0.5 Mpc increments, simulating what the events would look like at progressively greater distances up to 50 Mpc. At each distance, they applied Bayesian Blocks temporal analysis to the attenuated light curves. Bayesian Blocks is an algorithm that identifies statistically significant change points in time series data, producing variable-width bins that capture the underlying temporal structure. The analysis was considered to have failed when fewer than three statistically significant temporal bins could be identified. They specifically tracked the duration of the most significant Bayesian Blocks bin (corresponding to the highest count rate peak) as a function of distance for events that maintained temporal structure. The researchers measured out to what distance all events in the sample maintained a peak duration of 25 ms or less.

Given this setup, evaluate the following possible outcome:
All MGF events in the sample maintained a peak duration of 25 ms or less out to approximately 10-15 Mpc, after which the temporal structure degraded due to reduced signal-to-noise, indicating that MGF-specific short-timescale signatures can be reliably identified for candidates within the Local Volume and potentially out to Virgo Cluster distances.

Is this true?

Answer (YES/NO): NO